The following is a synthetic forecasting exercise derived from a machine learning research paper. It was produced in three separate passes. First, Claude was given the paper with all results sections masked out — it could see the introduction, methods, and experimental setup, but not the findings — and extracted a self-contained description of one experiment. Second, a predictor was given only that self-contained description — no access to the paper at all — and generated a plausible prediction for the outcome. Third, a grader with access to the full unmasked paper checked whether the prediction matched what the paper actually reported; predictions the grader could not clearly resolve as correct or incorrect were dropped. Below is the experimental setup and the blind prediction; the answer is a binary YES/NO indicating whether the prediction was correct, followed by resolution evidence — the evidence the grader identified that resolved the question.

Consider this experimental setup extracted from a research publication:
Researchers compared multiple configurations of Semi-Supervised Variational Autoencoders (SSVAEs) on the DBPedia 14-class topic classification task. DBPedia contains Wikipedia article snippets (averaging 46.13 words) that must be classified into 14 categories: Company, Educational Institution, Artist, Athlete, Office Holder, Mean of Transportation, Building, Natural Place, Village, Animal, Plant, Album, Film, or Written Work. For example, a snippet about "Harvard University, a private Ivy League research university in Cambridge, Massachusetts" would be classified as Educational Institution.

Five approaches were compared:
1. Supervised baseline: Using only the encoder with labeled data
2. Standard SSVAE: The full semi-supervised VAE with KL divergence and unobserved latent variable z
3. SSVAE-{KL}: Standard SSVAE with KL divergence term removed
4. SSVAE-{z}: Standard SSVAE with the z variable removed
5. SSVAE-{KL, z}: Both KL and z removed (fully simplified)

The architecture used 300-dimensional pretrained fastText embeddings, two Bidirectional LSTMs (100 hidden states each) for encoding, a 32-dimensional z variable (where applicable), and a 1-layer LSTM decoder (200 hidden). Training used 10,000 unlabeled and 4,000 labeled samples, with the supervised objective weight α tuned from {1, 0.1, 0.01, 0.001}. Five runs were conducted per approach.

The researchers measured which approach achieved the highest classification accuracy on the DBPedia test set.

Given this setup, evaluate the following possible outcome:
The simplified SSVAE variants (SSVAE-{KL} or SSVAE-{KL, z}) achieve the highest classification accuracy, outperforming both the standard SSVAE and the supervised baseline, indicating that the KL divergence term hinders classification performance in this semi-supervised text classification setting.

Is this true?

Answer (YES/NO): NO